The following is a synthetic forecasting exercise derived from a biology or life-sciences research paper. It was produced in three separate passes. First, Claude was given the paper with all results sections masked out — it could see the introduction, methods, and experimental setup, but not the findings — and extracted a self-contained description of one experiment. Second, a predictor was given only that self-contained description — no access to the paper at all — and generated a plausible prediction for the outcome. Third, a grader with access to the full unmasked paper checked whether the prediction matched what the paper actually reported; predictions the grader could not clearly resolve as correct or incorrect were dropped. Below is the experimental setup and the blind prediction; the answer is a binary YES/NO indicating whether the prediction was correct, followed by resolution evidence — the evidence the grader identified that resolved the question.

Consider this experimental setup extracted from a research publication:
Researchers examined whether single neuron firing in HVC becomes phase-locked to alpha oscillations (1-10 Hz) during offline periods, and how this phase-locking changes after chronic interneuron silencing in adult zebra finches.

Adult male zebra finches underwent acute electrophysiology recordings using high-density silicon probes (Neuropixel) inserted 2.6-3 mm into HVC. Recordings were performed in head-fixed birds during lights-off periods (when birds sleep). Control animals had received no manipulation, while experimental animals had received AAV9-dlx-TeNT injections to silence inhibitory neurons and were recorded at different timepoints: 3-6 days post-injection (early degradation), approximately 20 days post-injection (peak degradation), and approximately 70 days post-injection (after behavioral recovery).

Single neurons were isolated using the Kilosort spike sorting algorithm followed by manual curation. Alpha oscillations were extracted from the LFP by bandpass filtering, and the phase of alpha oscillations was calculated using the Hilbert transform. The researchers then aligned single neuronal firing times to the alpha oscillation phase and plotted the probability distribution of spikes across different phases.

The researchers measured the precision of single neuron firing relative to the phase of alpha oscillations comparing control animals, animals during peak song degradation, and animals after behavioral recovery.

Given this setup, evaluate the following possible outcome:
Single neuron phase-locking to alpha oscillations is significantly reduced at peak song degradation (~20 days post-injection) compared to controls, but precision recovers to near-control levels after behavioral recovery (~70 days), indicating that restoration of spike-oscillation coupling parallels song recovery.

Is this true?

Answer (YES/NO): YES